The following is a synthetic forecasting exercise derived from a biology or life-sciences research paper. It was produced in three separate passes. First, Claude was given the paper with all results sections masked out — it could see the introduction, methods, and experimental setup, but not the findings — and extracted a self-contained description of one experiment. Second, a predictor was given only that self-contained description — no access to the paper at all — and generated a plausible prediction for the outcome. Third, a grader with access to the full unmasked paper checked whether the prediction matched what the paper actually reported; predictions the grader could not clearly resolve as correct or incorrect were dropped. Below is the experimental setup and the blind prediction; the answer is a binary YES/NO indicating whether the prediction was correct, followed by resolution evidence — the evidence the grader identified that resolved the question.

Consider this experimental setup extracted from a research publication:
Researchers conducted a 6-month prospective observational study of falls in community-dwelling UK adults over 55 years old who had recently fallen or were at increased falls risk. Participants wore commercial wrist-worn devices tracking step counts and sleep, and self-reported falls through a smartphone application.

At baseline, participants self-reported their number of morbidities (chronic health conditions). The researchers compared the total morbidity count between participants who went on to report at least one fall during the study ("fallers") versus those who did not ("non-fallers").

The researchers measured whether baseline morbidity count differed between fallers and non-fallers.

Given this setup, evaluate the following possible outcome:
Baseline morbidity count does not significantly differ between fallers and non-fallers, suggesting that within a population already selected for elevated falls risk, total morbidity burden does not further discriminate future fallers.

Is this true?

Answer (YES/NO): YES